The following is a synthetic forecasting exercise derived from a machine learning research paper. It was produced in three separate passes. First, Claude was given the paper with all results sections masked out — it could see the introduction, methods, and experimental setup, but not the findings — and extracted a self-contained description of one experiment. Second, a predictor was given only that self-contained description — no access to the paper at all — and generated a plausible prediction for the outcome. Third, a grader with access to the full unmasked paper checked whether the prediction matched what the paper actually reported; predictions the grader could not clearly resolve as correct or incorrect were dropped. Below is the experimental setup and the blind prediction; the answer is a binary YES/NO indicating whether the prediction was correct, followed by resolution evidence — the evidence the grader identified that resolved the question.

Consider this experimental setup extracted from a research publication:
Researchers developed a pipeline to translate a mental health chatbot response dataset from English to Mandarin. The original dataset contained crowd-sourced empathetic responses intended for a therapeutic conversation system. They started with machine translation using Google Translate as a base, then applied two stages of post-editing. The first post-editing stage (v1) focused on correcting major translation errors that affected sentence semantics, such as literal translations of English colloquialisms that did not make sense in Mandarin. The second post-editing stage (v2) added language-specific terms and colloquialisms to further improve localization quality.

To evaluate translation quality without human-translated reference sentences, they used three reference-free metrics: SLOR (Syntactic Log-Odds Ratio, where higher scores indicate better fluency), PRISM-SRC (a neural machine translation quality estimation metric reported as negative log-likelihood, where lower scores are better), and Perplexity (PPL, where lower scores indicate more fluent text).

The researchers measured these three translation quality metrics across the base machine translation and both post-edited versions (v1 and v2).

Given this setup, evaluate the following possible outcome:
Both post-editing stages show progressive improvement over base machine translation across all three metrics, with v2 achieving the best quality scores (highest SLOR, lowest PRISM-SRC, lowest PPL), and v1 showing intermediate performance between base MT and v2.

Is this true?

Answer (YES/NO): NO